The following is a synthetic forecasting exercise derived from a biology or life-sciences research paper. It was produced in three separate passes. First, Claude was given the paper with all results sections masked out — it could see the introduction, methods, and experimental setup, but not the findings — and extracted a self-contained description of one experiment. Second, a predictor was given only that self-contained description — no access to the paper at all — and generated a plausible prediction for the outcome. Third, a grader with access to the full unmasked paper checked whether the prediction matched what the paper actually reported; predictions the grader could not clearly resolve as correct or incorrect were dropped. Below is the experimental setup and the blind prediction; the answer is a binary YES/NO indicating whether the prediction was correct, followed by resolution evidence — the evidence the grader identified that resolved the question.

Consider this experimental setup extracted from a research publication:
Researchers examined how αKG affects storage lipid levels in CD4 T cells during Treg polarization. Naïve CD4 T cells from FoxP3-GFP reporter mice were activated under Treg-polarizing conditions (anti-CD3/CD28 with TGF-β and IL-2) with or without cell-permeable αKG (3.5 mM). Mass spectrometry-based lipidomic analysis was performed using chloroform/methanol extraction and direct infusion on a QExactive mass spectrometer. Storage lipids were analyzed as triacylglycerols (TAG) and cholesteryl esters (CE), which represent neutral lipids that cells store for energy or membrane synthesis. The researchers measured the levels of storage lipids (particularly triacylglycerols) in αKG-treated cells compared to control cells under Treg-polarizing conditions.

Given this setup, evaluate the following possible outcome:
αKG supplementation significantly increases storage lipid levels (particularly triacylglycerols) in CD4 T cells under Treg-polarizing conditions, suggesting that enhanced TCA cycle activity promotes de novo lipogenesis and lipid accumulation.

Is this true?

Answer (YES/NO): YES